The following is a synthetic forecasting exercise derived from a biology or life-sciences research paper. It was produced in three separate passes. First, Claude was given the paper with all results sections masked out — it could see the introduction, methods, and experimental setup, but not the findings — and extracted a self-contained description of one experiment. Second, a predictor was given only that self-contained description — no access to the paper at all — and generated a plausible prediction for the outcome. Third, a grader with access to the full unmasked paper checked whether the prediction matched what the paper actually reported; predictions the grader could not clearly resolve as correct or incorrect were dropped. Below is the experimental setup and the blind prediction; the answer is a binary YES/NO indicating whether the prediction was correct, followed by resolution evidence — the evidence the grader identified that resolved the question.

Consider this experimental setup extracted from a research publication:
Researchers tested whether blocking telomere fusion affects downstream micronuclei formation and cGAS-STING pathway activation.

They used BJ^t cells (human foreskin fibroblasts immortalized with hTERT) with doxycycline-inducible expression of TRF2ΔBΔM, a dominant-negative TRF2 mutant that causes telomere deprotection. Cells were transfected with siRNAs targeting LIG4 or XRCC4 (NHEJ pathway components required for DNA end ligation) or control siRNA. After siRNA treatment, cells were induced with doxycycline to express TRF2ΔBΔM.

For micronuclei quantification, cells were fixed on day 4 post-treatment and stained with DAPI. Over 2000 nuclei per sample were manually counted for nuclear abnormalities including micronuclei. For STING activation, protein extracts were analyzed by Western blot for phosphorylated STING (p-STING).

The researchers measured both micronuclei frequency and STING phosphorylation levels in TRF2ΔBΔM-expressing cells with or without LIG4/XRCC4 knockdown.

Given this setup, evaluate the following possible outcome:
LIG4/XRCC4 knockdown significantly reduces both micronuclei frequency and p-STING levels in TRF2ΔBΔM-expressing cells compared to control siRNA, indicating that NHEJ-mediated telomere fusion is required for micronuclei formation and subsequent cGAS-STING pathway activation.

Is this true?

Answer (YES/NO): YES